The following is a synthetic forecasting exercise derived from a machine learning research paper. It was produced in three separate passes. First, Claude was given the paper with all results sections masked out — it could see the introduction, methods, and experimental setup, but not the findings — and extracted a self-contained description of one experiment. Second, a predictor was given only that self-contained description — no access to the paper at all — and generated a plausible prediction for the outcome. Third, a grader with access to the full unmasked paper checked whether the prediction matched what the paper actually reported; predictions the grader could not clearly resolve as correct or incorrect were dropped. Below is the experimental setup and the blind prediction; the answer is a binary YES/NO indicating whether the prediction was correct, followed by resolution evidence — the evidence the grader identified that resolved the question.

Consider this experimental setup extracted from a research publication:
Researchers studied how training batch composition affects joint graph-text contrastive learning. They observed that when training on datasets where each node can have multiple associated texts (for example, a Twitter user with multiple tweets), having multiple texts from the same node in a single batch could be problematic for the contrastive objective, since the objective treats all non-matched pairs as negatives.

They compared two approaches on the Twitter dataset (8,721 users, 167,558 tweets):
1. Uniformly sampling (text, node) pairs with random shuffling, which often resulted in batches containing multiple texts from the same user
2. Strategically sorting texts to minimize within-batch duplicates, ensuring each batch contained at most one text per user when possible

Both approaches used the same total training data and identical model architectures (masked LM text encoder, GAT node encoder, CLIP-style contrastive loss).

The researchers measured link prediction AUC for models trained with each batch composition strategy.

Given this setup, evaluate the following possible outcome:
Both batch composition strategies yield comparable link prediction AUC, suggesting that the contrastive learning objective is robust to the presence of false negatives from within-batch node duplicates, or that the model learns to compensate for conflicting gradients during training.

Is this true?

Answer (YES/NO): NO